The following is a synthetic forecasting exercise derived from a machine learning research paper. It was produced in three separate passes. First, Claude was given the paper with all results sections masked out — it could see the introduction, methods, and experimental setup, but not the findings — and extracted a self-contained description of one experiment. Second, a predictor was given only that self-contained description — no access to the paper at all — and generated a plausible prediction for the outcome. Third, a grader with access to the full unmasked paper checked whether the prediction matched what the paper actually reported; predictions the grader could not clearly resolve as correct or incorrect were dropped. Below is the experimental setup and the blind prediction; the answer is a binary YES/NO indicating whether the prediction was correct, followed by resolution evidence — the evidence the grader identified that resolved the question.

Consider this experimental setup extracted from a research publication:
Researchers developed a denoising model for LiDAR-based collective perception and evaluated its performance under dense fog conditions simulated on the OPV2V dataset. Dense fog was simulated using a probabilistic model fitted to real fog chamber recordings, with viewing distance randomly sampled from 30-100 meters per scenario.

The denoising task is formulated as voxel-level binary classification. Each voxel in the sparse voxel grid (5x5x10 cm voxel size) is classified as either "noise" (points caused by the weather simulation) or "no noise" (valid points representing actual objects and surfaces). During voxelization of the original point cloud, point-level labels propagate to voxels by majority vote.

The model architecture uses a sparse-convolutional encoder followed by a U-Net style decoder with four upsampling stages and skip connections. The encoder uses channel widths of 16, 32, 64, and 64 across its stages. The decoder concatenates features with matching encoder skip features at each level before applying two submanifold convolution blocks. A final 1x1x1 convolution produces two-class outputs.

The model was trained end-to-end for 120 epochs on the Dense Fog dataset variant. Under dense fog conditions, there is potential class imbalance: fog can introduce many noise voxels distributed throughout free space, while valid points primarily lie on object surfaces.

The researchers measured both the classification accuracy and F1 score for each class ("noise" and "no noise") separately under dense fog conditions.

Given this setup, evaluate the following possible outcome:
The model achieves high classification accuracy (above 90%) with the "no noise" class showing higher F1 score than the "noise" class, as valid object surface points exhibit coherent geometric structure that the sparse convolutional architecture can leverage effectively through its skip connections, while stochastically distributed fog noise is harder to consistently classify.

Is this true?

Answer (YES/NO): YES